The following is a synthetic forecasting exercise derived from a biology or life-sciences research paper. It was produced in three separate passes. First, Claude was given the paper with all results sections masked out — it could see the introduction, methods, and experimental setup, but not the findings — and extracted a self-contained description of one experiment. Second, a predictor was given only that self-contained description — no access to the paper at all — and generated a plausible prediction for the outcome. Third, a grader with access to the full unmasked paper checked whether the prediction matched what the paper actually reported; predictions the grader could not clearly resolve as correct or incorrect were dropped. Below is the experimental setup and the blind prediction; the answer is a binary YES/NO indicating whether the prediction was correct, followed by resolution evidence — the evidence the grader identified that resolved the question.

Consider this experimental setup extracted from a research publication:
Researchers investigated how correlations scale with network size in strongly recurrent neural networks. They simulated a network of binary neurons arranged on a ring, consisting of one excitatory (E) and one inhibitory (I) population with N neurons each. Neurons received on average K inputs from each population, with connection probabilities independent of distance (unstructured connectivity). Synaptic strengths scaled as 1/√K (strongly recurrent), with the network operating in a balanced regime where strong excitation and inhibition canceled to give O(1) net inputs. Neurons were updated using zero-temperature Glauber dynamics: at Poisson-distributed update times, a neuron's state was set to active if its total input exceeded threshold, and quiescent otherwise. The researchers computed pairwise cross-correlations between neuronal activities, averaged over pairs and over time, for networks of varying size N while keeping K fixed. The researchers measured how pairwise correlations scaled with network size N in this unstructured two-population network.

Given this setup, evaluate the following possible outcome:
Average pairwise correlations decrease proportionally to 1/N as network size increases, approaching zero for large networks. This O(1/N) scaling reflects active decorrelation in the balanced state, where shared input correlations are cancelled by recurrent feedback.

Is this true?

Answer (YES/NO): YES